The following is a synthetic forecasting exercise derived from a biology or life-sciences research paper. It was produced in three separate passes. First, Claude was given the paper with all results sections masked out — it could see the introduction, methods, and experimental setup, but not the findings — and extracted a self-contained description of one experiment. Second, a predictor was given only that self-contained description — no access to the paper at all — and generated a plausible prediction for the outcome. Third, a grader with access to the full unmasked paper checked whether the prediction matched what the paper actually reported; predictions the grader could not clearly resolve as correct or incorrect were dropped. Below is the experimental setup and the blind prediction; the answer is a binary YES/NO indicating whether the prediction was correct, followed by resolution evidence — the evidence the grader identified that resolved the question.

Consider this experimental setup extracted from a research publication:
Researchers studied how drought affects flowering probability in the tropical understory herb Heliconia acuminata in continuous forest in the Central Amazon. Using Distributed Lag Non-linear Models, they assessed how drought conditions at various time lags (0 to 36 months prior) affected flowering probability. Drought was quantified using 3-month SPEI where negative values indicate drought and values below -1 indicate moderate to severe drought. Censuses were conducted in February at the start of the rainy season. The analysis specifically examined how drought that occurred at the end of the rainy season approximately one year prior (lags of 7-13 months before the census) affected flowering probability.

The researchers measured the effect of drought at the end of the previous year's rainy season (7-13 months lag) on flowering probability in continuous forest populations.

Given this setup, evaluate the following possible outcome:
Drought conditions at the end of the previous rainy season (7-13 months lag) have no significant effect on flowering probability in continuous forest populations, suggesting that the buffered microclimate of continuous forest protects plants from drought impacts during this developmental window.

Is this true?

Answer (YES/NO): NO